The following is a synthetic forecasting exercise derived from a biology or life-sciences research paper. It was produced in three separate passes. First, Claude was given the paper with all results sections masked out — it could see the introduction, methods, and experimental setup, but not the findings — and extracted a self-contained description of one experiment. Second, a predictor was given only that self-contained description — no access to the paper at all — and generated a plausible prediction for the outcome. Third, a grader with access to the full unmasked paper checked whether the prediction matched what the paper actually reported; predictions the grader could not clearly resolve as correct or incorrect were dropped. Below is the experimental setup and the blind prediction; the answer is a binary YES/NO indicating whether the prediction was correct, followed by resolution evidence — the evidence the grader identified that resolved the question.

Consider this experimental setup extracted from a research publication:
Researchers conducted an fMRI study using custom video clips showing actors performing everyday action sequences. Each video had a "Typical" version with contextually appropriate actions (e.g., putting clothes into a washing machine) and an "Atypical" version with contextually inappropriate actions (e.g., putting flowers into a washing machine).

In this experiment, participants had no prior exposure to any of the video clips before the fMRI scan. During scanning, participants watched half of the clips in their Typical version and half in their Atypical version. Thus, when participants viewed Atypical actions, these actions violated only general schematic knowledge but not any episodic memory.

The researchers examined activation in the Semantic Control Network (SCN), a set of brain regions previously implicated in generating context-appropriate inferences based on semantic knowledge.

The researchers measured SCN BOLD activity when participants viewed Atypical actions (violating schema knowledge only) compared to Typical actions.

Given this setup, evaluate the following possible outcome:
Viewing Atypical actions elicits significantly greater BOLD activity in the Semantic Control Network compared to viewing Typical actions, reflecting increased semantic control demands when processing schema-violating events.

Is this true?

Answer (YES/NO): YES